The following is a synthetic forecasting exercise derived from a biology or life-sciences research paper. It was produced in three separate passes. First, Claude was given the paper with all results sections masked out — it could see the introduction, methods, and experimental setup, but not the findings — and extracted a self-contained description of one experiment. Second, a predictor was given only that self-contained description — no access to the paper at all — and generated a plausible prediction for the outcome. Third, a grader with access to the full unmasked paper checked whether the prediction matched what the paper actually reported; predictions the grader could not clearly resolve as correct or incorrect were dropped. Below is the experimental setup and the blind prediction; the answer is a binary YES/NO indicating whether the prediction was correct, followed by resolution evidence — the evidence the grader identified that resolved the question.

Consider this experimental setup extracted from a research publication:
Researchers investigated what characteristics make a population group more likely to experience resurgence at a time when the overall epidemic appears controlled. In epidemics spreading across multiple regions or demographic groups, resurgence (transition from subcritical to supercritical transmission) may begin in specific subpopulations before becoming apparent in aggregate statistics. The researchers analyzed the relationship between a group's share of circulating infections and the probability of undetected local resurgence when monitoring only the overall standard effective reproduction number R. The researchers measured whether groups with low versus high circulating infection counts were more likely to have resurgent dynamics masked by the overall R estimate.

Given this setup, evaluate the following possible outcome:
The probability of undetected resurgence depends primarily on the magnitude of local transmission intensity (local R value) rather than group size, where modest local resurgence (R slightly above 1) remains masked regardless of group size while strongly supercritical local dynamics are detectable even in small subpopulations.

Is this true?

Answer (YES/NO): NO